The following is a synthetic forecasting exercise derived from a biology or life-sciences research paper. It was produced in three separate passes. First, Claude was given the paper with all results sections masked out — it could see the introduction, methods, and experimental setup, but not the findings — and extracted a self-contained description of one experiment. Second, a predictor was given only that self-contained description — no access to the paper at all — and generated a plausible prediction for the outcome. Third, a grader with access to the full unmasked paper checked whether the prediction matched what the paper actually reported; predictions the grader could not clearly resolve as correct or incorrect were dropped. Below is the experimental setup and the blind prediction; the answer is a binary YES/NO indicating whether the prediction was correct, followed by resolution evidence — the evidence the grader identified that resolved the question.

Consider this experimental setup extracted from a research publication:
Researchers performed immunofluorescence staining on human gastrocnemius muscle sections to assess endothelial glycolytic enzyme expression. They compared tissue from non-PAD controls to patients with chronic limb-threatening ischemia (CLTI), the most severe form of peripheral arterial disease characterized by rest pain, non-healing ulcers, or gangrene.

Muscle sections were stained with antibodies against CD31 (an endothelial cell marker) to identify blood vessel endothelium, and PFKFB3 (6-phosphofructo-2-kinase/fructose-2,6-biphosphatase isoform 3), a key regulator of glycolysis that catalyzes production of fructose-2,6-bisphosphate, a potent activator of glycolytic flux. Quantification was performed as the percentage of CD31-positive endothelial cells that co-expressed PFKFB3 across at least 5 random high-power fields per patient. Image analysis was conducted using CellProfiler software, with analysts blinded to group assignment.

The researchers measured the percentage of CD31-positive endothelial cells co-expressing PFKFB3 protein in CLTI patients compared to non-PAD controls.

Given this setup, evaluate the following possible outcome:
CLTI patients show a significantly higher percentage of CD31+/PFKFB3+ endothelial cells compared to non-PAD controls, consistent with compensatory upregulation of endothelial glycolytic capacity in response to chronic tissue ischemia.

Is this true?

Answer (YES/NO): YES